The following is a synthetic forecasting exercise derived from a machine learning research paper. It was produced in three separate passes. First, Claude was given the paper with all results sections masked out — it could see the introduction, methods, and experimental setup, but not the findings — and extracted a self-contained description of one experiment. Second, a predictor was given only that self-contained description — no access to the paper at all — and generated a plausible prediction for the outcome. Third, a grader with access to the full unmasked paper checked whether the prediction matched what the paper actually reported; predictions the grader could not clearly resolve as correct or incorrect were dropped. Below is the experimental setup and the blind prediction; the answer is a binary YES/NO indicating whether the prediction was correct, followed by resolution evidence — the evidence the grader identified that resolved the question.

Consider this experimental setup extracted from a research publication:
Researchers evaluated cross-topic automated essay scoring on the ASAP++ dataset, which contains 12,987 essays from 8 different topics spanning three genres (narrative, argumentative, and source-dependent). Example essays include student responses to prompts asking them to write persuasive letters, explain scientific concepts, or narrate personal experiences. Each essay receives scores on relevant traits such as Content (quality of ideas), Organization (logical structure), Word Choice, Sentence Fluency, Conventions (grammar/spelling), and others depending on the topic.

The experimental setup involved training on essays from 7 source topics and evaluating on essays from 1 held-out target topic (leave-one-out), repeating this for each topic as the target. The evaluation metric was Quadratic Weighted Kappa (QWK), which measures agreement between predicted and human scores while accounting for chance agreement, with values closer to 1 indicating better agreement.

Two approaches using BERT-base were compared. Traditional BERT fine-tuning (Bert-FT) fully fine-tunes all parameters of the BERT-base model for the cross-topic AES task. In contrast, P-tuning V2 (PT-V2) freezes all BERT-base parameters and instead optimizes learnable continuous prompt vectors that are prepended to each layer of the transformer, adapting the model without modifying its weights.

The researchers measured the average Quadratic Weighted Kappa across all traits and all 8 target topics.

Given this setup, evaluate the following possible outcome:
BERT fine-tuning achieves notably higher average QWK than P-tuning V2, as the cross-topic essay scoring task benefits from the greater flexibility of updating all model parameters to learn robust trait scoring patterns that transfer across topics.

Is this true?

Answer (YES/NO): NO